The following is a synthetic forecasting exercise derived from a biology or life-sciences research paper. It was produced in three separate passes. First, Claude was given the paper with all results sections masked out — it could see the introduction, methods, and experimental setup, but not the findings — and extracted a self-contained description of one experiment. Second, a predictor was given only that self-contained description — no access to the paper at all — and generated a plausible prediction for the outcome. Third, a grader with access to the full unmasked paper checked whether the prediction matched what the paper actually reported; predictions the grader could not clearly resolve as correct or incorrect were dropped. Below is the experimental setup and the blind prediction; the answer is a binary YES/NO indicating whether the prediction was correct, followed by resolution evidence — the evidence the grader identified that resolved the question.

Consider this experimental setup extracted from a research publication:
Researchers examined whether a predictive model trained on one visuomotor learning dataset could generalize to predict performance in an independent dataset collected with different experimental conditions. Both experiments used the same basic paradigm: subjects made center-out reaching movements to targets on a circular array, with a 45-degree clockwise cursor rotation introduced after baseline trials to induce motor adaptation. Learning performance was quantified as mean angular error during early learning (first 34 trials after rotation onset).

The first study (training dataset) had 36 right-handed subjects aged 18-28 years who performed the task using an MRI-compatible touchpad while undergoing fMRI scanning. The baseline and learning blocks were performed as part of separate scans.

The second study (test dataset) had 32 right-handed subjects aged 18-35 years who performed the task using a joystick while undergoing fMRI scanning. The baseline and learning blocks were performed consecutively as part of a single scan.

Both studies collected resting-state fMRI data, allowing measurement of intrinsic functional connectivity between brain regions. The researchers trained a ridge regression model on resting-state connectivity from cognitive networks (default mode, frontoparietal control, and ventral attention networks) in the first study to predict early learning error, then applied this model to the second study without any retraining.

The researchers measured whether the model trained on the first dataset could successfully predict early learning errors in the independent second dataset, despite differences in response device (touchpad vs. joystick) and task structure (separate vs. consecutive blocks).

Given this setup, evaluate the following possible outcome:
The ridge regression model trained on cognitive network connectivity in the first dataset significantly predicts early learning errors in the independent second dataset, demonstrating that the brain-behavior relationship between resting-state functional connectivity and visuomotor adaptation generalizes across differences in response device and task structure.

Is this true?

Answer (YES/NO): YES